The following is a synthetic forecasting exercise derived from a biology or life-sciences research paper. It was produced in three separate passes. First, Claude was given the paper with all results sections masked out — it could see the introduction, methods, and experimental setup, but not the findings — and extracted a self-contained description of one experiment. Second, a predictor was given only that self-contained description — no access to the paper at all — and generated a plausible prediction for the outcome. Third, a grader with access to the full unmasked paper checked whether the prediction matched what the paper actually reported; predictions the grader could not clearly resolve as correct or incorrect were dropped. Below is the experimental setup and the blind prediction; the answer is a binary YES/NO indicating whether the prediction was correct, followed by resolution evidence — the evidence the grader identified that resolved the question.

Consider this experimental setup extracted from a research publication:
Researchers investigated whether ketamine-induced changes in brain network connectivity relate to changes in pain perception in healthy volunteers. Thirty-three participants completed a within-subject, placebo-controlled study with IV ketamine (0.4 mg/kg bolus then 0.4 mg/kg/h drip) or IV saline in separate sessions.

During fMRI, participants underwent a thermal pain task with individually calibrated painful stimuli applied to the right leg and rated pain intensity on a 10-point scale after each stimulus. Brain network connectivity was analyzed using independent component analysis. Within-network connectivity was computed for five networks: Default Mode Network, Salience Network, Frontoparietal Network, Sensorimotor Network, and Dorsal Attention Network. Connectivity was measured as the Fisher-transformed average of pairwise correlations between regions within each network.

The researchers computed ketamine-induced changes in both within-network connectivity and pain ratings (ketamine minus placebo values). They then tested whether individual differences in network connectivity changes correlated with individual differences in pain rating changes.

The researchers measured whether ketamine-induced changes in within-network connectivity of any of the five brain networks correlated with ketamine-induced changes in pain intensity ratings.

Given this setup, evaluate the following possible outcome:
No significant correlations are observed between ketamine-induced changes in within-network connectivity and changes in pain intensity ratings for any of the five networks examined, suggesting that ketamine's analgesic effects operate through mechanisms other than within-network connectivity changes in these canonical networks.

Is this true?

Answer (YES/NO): YES